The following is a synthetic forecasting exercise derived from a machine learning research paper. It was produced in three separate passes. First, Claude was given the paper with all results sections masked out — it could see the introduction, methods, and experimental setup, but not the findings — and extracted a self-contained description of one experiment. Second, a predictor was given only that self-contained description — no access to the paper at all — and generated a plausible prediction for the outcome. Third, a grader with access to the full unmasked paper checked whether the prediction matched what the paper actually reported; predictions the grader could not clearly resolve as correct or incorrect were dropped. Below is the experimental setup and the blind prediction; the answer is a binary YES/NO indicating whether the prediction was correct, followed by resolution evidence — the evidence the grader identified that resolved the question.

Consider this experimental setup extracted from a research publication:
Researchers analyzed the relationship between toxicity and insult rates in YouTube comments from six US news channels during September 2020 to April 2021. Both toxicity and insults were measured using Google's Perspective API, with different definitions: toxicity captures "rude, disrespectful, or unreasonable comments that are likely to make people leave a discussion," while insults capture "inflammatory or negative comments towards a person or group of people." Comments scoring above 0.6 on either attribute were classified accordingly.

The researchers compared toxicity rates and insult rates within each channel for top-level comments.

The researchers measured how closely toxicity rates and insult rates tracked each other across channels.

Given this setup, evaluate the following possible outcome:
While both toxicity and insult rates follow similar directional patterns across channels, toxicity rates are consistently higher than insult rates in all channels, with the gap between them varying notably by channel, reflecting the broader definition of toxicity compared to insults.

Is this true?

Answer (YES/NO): NO